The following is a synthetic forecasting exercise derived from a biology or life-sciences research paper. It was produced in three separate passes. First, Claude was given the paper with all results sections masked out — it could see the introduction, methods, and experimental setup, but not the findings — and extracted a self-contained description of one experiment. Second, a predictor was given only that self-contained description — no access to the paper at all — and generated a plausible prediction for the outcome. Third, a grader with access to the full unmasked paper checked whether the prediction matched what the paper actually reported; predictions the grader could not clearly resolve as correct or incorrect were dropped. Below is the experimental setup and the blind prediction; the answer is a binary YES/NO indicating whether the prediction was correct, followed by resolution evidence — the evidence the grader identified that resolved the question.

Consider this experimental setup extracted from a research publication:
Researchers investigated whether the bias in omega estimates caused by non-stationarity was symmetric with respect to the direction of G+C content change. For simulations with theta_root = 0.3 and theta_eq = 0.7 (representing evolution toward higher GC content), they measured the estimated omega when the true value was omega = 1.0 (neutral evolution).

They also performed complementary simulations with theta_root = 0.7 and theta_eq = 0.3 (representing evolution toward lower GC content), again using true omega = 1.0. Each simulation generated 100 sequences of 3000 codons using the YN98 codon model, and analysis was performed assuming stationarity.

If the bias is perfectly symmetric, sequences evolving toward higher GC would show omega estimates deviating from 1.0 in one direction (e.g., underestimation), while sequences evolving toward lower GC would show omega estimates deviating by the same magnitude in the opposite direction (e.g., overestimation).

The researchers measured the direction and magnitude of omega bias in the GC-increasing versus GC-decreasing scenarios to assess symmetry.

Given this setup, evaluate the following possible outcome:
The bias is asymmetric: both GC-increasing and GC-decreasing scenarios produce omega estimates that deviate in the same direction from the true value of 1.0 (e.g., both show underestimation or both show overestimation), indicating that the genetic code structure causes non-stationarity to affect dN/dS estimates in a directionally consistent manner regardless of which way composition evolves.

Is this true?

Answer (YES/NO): NO